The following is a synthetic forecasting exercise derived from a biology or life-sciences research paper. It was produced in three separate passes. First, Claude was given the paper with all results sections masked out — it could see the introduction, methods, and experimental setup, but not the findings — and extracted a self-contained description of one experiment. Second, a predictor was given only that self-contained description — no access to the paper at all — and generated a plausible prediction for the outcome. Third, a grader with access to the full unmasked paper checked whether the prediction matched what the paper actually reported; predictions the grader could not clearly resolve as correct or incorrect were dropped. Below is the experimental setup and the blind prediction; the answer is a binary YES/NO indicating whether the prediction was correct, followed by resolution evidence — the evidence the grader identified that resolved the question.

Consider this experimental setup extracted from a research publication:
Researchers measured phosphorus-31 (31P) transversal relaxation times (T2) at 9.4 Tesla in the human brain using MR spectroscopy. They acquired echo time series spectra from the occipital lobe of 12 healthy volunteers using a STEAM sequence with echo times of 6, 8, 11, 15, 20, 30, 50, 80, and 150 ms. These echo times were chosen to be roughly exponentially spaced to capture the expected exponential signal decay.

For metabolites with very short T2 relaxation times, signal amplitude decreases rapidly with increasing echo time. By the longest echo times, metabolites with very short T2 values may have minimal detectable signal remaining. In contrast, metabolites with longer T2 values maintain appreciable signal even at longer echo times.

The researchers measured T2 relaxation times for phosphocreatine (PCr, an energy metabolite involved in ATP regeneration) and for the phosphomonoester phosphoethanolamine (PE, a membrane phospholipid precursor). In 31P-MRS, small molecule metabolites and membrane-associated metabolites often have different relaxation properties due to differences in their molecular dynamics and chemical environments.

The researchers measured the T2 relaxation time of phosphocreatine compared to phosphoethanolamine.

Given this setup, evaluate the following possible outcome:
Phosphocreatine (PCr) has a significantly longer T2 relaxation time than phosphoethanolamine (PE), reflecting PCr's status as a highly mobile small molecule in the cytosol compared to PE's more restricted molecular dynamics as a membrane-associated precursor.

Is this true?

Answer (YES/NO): NO